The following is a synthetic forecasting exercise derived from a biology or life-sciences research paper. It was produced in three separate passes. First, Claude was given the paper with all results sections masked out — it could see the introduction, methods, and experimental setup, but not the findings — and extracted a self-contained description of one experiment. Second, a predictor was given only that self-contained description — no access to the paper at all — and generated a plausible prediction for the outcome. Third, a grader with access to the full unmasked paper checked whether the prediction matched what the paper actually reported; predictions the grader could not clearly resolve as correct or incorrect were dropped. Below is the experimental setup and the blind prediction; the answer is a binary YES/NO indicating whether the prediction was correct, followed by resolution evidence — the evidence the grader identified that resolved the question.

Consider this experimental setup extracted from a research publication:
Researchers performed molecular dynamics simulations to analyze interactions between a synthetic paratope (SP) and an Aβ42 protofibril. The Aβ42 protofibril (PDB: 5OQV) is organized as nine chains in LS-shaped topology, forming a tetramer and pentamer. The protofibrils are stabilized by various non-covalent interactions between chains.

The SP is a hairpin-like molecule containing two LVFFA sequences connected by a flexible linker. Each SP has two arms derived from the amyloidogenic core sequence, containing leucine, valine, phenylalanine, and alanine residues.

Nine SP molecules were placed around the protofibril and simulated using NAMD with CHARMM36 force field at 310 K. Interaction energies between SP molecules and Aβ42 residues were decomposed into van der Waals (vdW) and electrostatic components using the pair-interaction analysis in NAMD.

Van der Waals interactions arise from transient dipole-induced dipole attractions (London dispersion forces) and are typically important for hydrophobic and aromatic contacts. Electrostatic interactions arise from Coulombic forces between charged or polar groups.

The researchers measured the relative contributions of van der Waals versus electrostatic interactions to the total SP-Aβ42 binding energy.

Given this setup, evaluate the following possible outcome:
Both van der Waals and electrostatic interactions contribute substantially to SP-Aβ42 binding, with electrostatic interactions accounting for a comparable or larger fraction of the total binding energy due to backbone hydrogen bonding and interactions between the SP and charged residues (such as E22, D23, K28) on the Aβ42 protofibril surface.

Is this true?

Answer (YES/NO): NO